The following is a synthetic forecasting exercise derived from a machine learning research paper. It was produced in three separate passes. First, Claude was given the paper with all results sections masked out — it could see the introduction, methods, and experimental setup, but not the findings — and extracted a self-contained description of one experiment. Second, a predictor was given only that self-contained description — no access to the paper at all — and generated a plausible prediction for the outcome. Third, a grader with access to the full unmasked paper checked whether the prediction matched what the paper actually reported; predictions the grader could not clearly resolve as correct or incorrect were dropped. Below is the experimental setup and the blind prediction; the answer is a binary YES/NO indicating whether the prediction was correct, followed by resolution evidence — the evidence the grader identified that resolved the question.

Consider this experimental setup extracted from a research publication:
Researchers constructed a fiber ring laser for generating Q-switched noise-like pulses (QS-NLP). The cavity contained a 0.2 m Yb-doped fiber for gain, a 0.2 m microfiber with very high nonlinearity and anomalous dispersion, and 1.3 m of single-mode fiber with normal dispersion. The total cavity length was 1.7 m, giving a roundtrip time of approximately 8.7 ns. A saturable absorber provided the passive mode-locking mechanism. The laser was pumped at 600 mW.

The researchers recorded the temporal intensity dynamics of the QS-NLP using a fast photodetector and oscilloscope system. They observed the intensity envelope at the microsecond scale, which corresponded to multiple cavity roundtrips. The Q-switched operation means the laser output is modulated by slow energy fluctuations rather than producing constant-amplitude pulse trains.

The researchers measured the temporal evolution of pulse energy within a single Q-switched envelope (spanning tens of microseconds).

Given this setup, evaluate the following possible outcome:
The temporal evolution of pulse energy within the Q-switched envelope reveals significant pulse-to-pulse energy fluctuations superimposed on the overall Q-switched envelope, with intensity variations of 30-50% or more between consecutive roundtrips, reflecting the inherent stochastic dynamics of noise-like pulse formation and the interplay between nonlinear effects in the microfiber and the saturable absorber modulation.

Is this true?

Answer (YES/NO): NO